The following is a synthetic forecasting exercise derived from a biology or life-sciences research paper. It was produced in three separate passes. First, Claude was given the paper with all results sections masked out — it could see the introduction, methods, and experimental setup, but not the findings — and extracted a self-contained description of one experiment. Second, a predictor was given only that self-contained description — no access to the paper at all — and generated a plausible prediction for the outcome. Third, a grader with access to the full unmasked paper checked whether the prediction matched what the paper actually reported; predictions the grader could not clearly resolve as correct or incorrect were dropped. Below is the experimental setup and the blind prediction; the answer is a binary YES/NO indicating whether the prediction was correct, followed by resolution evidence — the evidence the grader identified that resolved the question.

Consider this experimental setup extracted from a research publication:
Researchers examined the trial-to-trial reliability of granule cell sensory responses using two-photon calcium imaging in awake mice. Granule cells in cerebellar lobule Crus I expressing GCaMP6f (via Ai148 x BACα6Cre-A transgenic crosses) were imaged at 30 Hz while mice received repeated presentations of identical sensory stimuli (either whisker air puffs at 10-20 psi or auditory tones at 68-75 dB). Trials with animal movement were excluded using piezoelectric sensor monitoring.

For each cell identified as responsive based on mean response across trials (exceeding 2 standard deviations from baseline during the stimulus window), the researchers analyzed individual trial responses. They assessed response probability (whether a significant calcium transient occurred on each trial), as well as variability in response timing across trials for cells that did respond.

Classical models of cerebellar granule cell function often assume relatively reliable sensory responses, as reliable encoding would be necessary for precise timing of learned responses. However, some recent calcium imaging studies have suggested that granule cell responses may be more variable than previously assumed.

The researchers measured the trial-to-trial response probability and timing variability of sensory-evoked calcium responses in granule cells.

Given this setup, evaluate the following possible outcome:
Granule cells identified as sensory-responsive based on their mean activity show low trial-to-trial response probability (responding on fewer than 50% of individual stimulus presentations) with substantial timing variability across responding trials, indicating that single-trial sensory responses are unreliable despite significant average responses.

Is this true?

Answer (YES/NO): YES